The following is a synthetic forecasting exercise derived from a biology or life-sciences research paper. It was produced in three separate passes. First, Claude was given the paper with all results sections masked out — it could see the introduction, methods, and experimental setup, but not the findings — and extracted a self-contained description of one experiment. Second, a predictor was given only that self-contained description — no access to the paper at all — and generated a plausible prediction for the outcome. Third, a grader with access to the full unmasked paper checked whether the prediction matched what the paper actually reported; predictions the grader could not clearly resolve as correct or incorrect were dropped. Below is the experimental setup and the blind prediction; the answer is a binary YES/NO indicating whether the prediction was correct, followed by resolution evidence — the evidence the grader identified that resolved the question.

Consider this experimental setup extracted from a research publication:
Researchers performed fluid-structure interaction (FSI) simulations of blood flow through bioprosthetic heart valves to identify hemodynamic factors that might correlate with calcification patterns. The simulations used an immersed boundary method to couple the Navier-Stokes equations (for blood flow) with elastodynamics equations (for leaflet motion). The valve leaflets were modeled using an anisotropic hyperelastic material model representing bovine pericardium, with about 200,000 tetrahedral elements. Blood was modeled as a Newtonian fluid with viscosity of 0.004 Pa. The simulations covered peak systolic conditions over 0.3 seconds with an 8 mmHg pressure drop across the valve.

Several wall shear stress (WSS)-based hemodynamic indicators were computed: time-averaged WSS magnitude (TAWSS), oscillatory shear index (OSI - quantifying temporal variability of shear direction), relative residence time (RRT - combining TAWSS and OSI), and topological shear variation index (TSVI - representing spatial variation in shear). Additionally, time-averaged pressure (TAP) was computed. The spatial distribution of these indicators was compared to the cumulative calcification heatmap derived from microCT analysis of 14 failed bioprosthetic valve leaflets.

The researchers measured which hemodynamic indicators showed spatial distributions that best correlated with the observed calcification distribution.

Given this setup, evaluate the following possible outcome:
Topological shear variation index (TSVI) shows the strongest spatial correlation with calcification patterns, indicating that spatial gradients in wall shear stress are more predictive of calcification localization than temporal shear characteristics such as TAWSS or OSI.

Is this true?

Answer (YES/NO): YES